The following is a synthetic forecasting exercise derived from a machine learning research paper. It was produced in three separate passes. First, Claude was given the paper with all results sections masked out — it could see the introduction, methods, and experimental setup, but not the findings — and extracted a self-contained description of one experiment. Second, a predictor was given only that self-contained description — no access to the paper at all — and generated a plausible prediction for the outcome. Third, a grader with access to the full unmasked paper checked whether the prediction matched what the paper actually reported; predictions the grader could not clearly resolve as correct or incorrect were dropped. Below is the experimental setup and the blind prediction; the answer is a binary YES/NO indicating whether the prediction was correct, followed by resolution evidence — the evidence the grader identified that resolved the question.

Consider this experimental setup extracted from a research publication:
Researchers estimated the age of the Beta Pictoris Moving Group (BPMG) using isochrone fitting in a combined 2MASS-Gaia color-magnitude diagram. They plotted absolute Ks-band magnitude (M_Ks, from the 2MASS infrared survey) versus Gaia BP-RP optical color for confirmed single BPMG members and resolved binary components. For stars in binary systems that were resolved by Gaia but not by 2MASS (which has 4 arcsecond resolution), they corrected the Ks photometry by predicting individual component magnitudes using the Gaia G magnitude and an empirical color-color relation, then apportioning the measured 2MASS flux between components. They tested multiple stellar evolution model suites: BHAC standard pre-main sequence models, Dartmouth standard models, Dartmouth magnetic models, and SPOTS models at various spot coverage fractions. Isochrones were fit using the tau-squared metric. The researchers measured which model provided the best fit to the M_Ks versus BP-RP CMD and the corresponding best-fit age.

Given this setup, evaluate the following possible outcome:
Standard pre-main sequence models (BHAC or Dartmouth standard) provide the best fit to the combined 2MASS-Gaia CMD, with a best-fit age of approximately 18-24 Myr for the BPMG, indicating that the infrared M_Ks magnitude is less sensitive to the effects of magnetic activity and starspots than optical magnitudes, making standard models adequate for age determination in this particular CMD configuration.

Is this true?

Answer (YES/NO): NO